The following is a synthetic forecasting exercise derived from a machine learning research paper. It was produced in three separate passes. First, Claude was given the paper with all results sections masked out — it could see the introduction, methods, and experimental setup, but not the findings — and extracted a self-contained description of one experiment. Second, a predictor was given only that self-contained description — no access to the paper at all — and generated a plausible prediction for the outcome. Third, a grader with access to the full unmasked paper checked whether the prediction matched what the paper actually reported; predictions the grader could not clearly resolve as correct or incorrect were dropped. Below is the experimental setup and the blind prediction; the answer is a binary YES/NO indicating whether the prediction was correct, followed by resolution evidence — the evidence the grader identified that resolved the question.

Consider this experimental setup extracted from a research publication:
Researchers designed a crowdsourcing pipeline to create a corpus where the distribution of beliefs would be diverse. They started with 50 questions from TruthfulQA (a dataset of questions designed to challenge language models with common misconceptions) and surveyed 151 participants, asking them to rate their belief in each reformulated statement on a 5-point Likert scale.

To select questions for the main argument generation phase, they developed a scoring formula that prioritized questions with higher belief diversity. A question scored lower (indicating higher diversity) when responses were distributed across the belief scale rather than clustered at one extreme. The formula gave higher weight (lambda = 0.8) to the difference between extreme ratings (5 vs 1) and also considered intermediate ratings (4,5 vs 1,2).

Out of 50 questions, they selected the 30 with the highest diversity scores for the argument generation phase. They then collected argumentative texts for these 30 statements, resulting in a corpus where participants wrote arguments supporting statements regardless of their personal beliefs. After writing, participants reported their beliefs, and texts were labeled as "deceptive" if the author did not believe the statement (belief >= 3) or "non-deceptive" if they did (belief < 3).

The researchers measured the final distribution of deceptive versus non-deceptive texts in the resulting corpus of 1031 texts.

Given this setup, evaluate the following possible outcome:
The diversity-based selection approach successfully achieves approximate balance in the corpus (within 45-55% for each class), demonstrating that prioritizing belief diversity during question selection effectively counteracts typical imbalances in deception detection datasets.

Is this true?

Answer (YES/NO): NO